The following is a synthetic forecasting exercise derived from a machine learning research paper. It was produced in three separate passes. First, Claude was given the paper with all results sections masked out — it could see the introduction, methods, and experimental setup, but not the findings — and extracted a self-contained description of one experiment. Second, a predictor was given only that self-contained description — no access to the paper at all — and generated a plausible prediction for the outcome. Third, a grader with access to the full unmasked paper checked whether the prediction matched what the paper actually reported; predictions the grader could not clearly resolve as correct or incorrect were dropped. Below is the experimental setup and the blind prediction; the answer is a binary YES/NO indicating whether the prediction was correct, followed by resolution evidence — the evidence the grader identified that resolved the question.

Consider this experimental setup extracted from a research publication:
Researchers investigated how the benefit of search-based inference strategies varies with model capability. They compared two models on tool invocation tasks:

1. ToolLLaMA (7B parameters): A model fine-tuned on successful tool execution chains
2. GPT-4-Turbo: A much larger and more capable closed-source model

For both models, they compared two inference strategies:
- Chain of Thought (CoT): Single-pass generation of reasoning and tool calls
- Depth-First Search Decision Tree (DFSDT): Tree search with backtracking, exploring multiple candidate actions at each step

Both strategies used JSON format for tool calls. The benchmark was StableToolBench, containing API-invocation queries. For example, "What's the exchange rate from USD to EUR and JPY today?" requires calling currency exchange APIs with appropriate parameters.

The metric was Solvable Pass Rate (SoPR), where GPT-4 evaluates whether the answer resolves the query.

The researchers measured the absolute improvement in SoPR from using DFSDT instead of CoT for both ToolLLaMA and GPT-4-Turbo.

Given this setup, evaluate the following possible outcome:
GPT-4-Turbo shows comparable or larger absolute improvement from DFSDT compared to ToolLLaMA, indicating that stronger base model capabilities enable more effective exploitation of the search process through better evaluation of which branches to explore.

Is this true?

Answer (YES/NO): NO